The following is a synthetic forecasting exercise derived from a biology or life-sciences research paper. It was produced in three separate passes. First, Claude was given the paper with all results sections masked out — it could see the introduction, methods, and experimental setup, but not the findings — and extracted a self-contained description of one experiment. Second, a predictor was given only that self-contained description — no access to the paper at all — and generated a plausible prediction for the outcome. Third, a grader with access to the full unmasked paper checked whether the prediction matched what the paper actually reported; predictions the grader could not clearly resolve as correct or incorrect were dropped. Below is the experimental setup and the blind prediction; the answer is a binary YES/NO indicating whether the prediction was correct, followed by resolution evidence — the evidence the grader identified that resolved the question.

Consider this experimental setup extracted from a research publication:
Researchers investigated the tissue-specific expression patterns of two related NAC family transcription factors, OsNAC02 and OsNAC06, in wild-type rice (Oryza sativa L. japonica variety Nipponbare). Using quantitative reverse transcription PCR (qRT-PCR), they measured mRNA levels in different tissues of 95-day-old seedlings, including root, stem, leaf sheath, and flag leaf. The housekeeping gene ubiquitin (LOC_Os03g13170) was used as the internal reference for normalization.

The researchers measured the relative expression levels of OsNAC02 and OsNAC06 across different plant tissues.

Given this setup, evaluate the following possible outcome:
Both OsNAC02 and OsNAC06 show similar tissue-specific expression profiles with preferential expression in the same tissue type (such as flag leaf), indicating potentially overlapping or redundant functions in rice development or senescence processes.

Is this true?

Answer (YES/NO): NO